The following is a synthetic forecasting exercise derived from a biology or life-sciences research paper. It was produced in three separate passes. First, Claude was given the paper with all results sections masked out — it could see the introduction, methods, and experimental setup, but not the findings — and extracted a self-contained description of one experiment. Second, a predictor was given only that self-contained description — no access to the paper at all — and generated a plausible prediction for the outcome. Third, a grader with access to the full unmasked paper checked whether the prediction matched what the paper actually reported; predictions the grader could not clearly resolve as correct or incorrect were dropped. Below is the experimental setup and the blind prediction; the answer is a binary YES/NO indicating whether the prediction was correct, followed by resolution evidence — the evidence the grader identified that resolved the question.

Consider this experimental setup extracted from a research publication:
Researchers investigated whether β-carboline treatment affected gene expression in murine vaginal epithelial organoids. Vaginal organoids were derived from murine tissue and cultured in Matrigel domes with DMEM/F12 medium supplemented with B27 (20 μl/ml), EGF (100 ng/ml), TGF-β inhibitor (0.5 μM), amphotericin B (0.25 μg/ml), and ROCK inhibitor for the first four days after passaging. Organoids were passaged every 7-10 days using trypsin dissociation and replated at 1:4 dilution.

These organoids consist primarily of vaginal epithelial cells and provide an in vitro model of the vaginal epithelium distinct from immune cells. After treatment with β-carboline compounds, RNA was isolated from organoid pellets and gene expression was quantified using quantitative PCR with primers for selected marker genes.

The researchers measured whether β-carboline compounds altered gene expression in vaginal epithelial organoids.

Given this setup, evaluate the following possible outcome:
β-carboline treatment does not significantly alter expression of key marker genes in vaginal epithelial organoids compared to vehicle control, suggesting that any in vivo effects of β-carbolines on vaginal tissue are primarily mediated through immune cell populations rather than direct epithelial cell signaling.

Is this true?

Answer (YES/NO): YES